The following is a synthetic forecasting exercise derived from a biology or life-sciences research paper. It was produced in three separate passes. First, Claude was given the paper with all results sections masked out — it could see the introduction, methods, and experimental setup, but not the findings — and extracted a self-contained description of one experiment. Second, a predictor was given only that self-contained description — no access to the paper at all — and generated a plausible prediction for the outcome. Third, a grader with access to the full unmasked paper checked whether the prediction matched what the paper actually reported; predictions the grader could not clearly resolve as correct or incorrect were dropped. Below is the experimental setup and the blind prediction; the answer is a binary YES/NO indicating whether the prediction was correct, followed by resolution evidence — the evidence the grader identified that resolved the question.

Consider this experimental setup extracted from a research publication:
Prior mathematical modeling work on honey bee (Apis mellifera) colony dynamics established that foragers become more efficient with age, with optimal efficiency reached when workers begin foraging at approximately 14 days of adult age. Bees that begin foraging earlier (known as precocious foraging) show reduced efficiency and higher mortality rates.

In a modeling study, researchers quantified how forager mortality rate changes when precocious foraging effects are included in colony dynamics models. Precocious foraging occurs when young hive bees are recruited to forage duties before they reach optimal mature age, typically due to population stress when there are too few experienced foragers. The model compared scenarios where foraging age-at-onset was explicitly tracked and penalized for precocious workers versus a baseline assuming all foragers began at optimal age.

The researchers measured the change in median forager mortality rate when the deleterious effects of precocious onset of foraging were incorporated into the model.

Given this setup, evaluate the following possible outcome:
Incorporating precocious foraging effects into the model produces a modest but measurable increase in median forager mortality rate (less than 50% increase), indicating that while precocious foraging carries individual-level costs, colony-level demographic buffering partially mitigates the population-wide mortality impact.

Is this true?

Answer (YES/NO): NO